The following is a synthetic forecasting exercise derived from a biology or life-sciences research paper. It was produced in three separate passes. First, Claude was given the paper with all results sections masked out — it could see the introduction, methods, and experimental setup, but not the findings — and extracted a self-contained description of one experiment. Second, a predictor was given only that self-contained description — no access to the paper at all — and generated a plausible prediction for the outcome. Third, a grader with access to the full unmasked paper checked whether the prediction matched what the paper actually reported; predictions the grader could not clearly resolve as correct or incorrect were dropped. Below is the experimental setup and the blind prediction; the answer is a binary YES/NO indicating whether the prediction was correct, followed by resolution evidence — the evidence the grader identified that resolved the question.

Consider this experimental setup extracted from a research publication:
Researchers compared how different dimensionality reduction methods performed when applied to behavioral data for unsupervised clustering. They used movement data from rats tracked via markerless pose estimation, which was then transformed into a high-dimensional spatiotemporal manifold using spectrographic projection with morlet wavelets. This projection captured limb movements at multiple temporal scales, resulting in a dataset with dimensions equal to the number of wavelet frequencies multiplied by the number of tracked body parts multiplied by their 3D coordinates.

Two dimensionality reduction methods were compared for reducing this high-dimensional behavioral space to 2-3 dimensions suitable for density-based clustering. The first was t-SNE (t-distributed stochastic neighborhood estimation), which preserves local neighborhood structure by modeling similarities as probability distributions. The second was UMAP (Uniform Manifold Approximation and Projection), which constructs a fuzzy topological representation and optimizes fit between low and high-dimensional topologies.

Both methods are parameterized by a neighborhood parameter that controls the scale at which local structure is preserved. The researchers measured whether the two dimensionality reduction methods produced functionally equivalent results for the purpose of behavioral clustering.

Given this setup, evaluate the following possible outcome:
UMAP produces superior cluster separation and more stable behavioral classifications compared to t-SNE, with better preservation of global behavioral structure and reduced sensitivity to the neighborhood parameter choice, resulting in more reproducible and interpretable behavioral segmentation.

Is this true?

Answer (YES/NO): NO